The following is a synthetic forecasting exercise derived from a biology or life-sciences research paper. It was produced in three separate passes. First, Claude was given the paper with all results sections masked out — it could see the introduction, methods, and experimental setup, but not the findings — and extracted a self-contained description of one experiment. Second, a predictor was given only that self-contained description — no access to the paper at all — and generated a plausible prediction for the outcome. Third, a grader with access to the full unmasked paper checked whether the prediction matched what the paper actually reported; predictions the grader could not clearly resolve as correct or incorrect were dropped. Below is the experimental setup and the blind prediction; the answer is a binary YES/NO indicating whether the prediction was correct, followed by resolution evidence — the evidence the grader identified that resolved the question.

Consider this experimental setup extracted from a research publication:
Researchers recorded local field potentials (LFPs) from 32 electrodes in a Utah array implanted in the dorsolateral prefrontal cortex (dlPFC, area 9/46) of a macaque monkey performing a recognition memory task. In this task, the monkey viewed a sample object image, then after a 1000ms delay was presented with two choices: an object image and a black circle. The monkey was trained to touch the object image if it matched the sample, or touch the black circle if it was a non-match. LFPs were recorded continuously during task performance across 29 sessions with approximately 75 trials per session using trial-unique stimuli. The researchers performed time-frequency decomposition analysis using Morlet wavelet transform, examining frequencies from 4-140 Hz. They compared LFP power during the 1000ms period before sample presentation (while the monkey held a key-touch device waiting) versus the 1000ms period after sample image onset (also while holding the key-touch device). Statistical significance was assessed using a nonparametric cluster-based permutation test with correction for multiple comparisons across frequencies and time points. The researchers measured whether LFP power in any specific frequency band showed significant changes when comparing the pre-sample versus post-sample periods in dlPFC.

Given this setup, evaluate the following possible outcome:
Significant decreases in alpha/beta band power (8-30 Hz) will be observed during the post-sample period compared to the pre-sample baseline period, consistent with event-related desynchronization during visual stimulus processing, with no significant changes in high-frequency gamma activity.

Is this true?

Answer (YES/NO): NO